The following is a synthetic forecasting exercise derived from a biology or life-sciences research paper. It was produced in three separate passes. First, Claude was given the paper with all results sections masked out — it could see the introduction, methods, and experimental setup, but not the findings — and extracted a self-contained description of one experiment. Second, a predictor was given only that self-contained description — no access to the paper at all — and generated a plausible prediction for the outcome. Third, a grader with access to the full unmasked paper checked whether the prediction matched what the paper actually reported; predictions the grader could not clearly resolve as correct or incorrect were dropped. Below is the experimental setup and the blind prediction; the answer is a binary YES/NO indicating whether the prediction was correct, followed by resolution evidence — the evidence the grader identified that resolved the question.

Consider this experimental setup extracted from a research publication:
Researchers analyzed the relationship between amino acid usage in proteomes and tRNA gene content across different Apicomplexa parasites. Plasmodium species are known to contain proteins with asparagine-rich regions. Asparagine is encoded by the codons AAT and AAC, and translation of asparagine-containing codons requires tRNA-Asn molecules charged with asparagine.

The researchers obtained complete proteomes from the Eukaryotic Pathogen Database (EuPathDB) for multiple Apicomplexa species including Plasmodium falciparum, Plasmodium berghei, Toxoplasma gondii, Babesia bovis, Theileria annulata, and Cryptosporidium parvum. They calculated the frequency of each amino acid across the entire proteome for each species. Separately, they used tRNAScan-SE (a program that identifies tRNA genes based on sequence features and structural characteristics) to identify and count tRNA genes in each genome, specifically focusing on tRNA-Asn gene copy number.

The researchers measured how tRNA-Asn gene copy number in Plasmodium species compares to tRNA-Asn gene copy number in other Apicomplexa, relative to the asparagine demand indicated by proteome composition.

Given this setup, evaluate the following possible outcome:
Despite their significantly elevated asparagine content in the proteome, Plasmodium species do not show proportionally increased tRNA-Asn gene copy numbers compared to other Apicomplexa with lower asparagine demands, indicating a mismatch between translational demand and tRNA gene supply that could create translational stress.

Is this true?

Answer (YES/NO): YES